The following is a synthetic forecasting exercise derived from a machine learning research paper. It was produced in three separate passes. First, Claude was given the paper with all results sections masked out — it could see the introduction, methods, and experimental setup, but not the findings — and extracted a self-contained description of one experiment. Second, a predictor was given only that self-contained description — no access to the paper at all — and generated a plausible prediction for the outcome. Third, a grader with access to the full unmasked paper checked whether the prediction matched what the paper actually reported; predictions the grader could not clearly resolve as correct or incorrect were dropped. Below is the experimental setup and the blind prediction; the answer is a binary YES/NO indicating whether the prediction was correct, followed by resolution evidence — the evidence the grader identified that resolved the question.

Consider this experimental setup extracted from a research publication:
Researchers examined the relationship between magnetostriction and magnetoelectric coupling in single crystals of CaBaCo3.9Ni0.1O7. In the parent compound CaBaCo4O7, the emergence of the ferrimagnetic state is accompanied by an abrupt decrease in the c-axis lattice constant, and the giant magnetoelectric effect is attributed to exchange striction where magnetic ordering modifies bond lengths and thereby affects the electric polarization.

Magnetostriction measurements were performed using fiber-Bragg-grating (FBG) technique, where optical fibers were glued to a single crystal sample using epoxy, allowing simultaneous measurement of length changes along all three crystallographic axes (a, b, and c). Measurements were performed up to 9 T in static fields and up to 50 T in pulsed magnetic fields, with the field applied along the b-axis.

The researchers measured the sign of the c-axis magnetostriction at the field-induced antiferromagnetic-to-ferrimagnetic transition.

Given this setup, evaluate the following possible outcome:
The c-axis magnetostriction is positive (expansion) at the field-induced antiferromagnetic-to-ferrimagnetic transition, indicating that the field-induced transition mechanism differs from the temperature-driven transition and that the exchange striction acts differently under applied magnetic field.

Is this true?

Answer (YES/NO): NO